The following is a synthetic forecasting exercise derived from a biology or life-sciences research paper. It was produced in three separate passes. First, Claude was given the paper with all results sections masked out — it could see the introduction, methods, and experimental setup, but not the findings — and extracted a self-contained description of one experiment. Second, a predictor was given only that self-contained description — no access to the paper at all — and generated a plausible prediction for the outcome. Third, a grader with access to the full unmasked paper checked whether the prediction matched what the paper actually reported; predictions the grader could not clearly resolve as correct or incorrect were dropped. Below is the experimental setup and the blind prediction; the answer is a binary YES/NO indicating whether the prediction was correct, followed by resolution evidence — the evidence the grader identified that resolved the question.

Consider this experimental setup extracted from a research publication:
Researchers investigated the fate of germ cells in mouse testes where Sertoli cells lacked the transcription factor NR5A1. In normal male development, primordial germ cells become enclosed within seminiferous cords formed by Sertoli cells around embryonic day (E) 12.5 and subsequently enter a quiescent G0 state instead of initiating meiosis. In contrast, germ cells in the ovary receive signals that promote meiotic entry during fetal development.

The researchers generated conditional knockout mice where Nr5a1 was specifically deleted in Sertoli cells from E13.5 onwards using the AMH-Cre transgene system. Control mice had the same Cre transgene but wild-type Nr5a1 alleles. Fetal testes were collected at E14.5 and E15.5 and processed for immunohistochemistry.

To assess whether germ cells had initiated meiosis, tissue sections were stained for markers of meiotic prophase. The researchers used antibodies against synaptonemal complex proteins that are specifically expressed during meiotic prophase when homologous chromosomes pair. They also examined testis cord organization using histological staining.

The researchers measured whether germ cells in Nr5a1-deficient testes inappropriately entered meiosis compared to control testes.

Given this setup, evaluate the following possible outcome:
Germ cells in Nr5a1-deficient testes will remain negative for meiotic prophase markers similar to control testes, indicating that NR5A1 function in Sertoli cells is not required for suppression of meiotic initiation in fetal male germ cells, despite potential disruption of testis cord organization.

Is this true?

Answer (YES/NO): NO